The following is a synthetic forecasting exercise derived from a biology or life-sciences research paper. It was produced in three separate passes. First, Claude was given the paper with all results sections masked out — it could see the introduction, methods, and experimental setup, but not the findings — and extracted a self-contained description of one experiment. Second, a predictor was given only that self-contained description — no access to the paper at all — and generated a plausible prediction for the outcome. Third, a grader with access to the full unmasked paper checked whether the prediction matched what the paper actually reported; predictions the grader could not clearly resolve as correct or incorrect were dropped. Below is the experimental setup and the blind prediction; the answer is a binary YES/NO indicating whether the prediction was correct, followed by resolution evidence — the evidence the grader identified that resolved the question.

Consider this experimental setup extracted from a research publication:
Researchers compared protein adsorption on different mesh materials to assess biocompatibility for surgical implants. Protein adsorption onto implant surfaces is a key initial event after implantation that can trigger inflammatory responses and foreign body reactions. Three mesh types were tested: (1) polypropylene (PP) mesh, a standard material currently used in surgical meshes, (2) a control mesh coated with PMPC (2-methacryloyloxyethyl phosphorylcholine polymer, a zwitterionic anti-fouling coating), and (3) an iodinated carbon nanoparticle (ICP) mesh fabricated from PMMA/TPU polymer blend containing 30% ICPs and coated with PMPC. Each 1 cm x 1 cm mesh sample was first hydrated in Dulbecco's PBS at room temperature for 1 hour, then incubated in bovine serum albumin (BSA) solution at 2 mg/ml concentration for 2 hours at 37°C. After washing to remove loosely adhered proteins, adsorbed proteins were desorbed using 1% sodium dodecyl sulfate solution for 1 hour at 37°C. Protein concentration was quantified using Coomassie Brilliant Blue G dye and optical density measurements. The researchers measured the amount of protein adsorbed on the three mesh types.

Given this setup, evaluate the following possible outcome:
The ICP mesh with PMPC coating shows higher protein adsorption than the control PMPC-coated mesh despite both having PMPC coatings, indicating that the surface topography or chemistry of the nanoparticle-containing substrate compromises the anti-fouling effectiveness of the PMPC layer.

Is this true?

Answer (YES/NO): NO